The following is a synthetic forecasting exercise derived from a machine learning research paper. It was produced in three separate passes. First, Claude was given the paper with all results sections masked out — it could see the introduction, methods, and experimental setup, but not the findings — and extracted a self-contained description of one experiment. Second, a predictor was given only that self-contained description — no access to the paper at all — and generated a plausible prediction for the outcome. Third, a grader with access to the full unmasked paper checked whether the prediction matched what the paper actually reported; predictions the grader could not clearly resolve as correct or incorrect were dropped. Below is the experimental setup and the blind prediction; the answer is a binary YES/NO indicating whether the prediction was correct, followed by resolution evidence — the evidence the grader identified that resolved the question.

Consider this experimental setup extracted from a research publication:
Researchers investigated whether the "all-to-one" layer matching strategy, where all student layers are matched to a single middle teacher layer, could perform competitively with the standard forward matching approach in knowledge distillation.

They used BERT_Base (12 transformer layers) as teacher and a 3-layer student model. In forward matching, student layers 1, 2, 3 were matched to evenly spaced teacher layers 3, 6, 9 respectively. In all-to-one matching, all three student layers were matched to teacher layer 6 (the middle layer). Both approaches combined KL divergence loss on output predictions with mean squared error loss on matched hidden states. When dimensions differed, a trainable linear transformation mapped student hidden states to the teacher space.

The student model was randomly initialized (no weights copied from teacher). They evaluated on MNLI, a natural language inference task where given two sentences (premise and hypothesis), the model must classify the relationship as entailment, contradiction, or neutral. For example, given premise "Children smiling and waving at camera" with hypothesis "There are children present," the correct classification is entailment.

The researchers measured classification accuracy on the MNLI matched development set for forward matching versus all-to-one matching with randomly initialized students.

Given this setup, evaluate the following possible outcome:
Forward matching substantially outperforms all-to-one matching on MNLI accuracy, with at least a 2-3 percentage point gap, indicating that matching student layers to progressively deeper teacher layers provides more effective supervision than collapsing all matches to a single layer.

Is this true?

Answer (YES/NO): NO